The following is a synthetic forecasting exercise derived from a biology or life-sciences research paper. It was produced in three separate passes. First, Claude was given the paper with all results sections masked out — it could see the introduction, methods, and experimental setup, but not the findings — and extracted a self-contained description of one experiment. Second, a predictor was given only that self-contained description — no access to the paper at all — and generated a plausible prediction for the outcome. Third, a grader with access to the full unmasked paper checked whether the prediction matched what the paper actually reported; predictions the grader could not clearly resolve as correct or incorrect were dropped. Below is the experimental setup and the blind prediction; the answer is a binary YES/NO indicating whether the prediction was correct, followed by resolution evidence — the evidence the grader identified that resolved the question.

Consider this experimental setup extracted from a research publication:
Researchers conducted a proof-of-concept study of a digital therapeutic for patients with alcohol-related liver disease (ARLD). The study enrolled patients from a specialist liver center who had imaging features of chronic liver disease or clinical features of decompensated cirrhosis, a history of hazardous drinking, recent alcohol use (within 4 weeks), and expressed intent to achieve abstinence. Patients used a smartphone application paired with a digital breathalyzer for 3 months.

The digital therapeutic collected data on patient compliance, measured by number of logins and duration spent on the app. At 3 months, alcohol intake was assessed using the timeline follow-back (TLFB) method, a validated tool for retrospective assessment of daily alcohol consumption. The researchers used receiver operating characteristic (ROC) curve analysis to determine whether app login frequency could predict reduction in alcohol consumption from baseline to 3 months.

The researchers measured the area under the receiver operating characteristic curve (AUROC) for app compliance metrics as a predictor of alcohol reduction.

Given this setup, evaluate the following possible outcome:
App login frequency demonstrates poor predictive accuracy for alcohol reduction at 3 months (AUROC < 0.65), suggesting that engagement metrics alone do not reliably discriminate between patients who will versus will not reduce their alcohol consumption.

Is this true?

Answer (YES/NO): YES